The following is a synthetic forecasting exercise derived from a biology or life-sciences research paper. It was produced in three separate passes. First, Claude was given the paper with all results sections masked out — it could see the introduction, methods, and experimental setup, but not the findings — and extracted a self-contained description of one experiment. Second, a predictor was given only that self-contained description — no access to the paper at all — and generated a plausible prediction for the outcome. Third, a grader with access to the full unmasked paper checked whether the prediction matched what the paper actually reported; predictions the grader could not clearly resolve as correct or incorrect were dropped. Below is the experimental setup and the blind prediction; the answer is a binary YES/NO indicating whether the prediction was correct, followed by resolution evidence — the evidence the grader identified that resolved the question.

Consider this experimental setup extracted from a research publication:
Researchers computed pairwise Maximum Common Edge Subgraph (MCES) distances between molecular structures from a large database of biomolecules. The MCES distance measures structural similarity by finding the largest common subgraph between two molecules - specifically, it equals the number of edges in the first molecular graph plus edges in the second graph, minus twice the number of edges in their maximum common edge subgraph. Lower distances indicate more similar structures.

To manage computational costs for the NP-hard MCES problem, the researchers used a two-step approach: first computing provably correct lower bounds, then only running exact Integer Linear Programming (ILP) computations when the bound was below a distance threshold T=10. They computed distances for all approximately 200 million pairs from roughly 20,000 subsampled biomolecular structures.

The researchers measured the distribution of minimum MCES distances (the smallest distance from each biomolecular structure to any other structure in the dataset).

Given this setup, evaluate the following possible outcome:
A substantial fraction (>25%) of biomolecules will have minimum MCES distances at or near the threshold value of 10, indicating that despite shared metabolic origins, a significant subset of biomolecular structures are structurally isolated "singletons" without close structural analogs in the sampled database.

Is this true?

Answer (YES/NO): NO